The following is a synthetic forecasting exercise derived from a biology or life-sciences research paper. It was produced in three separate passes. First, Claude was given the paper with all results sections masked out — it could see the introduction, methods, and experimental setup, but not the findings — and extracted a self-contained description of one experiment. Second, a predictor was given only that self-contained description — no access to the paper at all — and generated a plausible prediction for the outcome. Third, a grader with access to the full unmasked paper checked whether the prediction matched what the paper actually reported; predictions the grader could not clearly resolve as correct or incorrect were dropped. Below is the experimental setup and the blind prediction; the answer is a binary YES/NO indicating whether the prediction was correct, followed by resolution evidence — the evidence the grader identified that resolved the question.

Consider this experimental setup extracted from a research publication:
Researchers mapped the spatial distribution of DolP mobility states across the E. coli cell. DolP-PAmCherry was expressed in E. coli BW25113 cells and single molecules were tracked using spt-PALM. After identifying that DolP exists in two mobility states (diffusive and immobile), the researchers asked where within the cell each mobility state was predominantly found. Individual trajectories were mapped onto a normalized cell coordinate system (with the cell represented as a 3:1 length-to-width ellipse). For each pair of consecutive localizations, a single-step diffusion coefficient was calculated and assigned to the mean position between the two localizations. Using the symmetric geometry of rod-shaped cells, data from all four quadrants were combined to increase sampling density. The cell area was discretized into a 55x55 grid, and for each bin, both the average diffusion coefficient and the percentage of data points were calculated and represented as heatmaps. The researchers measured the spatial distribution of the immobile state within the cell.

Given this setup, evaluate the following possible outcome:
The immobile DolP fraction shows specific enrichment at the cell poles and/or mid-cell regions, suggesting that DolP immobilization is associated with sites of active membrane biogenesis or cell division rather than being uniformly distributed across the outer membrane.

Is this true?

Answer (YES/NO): YES